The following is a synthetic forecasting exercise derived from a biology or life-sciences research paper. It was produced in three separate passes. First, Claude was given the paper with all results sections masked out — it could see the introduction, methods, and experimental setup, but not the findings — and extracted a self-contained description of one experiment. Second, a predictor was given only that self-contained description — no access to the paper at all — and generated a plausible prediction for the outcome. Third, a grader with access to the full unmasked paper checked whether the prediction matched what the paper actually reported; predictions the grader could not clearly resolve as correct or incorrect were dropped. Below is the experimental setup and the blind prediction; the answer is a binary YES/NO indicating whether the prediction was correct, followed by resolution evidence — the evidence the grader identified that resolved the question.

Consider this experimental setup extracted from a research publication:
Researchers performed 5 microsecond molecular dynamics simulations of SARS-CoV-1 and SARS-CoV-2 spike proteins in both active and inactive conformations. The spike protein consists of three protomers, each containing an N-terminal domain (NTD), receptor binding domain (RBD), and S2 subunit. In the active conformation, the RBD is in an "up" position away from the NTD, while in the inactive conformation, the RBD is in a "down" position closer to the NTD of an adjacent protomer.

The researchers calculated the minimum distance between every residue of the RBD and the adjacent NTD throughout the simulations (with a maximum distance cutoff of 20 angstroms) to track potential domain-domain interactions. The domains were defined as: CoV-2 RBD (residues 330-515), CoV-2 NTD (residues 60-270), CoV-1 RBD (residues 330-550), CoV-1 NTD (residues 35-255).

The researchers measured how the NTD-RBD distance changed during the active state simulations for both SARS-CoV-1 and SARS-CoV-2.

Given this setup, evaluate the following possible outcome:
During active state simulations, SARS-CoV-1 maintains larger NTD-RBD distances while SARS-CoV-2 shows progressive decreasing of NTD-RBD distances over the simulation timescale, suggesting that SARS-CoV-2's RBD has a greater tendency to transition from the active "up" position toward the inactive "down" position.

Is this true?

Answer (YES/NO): NO